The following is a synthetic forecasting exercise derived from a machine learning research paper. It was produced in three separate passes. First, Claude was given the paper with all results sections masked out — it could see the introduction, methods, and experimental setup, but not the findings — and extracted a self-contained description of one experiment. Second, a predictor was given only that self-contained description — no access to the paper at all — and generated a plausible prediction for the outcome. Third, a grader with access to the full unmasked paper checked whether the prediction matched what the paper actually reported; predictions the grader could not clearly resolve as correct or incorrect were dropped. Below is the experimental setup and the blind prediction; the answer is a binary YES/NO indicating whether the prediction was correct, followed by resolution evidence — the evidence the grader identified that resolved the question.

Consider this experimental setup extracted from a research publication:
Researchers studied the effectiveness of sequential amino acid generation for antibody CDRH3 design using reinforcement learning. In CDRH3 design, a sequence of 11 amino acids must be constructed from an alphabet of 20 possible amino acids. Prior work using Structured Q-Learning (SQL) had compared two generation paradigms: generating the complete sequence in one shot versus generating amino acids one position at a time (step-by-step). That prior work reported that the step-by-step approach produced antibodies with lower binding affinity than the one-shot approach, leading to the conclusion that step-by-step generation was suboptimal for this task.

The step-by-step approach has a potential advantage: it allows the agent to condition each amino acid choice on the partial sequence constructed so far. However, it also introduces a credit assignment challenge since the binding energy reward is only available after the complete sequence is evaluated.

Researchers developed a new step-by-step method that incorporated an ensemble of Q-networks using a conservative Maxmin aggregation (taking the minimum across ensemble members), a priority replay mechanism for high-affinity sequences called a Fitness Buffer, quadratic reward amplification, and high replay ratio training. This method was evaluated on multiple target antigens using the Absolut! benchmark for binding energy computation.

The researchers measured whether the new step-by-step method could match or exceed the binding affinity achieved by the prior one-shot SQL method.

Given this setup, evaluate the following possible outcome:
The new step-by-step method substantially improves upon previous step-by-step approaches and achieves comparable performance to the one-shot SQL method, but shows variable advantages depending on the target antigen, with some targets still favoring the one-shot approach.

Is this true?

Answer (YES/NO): NO